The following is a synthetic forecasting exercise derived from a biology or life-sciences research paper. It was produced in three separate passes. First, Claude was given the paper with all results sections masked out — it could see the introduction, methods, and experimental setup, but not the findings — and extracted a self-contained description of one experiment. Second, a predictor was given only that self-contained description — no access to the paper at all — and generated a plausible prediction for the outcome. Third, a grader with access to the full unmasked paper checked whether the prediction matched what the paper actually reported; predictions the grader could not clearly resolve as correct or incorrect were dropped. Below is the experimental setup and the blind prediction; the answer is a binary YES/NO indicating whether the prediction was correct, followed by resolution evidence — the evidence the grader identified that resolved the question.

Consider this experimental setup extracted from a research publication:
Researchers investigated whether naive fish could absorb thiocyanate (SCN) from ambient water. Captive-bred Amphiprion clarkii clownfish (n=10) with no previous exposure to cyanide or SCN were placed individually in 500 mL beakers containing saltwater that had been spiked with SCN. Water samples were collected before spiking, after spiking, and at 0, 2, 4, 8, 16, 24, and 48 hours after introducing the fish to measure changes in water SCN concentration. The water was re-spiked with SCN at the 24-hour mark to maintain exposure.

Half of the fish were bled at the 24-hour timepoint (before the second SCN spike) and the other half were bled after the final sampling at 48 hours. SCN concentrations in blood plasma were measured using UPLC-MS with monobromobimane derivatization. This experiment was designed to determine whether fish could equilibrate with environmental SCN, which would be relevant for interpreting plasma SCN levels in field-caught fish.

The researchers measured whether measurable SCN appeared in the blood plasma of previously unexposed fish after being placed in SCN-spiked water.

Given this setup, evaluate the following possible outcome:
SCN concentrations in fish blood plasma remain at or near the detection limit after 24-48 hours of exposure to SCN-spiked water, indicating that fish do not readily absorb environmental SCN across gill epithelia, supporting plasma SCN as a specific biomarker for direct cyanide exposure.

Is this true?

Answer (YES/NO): NO